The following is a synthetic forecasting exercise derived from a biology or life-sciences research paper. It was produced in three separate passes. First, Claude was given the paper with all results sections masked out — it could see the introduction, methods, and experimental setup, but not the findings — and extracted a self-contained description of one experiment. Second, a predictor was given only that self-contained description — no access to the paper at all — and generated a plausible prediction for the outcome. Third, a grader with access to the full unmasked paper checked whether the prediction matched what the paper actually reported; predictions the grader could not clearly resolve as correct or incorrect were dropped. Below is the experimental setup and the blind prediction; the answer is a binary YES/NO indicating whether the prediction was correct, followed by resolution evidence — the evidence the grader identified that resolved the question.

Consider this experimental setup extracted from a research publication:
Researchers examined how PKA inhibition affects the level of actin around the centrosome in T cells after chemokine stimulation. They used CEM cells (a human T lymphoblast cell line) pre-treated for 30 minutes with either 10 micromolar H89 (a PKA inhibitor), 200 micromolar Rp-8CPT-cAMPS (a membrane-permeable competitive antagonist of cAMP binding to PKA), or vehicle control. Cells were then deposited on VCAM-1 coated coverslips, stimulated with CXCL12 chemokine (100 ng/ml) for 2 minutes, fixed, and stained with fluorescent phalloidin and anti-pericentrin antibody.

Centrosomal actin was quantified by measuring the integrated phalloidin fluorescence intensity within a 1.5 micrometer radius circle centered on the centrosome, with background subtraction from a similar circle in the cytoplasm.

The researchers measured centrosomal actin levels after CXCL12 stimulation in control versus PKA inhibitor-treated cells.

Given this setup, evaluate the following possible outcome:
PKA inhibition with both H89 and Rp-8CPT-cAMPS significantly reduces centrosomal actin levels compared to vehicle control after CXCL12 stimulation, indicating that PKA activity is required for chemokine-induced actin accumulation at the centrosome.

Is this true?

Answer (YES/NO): NO